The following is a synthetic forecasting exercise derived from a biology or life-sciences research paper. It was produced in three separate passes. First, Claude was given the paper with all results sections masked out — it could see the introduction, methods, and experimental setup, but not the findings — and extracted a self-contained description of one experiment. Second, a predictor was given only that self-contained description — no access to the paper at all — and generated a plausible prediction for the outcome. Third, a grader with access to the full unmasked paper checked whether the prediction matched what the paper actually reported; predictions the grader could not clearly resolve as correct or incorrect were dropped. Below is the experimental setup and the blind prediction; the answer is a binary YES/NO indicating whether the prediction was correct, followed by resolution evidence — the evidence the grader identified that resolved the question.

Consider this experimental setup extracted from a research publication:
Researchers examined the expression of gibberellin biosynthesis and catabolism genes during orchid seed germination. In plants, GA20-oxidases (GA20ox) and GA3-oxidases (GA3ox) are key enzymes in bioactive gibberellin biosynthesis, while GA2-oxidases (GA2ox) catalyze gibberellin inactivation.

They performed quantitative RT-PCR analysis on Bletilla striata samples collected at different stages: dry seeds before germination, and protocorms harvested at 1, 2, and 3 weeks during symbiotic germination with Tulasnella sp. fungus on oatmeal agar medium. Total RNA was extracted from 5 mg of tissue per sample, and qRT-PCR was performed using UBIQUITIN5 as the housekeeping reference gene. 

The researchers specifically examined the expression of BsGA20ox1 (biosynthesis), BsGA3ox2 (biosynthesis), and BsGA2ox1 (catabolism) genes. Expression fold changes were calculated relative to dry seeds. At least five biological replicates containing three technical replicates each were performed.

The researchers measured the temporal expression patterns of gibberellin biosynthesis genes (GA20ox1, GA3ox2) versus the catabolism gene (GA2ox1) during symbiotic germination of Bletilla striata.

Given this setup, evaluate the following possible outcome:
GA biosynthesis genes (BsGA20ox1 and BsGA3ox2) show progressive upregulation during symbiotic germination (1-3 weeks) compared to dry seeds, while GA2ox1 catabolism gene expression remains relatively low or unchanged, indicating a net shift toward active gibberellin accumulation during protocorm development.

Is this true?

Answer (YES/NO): NO